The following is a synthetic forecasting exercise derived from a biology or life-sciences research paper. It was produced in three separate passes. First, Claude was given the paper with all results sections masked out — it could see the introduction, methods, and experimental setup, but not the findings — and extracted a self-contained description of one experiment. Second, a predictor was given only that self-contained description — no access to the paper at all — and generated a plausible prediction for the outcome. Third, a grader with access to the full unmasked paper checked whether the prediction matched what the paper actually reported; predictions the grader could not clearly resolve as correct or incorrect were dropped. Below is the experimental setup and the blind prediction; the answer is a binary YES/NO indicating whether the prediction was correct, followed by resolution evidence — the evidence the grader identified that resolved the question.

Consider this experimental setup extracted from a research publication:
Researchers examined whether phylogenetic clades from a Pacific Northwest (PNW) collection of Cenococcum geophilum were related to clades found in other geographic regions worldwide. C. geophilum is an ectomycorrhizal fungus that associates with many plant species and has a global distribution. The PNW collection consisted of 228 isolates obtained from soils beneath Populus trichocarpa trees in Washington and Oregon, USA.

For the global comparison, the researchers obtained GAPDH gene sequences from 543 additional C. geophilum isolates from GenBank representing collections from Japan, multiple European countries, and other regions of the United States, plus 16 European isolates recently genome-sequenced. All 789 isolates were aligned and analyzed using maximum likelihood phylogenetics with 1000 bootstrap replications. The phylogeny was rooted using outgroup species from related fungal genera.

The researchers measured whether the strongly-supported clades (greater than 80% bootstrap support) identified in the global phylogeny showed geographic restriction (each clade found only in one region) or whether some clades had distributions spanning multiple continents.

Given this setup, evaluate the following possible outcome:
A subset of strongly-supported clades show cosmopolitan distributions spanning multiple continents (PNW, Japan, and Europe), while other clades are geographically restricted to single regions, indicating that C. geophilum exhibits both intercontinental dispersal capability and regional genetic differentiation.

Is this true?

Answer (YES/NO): NO